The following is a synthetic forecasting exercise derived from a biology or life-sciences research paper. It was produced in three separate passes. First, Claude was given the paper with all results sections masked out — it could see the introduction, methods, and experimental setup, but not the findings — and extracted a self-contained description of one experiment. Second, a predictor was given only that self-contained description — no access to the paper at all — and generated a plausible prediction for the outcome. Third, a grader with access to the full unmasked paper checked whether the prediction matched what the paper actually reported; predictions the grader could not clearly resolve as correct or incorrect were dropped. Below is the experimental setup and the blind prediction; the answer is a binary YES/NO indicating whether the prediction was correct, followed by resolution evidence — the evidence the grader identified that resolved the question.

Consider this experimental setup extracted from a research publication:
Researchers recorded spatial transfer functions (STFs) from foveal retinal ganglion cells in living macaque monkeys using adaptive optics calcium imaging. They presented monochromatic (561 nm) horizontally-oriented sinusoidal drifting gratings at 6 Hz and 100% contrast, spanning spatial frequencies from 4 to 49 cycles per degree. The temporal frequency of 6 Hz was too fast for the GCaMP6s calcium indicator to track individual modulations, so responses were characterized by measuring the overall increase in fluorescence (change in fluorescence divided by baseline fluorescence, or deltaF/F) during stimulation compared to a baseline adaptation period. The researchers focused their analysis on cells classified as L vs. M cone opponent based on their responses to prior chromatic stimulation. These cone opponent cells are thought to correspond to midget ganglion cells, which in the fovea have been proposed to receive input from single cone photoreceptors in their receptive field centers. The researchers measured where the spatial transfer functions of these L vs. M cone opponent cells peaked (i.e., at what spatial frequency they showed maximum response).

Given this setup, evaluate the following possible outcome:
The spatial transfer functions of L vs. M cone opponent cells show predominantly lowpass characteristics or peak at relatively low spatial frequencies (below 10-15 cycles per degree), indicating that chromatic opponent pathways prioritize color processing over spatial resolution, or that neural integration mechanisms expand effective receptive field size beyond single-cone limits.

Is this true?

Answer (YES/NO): NO